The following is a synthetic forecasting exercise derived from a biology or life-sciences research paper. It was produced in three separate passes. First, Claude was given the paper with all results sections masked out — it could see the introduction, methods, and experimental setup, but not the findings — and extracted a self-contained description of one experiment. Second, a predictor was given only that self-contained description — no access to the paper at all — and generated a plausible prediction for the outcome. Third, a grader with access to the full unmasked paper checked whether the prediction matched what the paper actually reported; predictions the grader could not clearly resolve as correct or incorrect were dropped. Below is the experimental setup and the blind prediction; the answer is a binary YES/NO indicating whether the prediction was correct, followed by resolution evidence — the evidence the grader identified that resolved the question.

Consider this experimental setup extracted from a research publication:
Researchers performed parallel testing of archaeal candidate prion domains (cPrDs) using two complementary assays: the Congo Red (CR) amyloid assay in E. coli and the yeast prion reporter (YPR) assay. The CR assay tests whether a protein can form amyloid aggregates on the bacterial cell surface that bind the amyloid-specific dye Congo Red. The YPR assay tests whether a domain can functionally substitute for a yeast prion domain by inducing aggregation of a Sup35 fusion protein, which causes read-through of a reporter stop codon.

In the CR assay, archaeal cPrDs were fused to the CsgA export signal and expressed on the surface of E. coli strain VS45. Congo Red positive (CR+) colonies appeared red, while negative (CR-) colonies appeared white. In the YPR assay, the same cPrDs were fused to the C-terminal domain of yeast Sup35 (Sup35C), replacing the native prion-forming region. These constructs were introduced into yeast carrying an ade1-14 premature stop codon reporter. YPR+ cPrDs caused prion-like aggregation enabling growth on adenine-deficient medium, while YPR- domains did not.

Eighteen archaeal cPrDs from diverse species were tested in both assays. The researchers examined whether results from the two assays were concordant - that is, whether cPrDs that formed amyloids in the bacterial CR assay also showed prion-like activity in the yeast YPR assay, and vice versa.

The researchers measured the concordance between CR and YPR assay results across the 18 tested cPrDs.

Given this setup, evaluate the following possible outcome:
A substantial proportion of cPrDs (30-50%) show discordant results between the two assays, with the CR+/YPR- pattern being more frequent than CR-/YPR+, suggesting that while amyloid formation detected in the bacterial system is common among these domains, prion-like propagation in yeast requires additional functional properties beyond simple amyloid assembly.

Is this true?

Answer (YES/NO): NO